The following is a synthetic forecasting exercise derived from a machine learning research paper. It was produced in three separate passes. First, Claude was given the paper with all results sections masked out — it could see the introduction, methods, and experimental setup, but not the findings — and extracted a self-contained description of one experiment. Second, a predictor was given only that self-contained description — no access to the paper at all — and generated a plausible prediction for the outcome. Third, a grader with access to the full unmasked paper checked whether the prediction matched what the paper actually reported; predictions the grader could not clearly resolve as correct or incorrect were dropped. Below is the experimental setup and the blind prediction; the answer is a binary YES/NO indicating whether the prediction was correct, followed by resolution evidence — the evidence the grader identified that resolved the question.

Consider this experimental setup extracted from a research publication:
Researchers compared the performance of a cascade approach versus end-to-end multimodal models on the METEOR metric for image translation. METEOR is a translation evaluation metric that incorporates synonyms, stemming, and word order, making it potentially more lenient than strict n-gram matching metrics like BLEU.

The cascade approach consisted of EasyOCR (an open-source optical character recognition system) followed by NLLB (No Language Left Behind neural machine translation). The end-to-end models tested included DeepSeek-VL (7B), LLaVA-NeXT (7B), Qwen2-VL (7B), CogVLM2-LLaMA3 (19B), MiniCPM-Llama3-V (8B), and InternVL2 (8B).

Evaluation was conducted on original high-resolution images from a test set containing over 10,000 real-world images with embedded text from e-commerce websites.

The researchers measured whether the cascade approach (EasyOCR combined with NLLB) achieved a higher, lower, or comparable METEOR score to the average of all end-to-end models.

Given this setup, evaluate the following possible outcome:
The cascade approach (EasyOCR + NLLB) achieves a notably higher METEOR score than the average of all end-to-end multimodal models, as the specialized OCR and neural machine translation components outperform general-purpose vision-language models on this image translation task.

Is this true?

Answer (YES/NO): NO